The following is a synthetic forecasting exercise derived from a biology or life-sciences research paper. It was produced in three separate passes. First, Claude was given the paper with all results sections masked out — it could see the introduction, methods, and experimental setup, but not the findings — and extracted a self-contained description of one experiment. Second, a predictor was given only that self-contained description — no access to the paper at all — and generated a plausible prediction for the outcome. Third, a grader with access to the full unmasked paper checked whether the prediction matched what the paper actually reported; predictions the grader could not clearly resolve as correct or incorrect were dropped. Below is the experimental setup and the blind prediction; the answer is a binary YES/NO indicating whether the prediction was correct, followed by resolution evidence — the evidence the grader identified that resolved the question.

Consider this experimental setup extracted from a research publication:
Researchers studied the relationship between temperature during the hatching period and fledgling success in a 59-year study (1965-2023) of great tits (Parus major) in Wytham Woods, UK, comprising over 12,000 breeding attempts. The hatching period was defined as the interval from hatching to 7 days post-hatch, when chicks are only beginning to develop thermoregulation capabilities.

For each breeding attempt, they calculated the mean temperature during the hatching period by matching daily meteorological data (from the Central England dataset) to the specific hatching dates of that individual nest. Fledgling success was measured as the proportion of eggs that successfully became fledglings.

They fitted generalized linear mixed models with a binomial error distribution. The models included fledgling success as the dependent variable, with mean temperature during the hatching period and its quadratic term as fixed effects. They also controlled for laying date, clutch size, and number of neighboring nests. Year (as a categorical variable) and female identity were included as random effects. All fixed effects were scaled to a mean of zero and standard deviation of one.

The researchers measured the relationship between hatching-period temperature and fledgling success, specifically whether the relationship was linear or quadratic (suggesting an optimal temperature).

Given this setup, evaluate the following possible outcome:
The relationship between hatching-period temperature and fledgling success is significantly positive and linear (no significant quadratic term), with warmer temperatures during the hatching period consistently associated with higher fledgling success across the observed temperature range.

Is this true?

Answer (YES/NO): NO